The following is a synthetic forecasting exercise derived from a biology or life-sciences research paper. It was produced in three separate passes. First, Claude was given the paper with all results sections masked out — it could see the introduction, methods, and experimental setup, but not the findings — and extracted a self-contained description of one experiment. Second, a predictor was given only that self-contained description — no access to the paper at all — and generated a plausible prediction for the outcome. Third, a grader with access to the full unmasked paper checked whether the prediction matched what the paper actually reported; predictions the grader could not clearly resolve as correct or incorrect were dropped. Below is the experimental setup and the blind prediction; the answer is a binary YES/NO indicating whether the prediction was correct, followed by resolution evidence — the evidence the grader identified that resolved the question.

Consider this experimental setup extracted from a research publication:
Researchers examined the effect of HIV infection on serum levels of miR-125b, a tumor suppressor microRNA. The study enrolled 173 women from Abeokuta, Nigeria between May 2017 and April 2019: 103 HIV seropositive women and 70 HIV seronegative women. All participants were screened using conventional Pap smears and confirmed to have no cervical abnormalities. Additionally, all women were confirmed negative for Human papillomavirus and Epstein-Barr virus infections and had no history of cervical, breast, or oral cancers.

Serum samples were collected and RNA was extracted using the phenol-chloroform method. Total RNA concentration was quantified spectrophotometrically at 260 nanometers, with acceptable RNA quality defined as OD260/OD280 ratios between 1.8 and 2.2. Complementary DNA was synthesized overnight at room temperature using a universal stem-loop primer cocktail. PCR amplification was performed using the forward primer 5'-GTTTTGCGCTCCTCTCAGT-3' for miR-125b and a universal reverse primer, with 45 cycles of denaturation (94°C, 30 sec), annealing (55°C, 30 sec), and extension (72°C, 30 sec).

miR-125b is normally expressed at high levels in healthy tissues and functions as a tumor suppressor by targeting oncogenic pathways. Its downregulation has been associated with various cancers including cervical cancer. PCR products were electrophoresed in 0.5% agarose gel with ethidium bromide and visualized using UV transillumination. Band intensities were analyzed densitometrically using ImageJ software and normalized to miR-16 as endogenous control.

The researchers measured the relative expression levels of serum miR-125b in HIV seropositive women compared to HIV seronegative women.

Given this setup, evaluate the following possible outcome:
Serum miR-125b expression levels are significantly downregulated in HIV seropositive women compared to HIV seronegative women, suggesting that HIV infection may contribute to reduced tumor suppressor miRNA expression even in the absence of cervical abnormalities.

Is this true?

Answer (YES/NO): YES